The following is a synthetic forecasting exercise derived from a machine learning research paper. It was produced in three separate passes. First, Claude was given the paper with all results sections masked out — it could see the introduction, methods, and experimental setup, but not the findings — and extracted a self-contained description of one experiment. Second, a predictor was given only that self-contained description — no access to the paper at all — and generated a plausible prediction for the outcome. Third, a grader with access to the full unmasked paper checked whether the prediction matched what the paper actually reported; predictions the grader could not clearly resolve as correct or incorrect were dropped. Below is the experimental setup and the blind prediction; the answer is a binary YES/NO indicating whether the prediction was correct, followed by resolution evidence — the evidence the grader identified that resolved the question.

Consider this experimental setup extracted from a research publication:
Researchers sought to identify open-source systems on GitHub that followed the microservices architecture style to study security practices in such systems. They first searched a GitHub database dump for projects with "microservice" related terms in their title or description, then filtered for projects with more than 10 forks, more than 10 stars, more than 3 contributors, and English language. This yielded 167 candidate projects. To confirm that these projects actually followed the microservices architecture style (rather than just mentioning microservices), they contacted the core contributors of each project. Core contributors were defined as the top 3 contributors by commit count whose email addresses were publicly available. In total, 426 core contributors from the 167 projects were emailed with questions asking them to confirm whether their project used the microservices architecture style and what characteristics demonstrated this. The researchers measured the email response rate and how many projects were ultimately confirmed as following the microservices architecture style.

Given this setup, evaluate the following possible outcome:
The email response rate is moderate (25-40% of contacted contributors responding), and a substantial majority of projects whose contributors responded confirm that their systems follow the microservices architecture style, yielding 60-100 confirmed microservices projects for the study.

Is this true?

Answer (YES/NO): NO